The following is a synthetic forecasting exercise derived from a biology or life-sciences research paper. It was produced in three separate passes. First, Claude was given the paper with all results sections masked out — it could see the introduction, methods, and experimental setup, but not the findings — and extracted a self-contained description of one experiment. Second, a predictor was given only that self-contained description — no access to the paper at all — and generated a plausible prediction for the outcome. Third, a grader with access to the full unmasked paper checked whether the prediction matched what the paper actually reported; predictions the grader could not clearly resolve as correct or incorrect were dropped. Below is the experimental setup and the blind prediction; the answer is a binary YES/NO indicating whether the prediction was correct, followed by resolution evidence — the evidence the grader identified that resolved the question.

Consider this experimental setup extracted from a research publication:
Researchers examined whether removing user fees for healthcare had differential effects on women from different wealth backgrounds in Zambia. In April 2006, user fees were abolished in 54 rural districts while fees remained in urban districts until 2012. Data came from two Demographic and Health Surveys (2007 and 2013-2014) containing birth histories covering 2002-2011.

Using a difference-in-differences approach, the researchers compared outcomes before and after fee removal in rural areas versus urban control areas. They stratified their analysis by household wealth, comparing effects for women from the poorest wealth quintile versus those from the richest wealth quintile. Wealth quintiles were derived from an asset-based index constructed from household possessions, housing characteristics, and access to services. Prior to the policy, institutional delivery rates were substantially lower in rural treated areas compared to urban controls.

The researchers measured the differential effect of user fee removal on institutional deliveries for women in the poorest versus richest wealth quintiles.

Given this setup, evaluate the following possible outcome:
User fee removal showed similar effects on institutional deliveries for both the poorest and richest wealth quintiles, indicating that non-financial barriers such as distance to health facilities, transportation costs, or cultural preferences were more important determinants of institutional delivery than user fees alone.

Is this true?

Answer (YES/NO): NO